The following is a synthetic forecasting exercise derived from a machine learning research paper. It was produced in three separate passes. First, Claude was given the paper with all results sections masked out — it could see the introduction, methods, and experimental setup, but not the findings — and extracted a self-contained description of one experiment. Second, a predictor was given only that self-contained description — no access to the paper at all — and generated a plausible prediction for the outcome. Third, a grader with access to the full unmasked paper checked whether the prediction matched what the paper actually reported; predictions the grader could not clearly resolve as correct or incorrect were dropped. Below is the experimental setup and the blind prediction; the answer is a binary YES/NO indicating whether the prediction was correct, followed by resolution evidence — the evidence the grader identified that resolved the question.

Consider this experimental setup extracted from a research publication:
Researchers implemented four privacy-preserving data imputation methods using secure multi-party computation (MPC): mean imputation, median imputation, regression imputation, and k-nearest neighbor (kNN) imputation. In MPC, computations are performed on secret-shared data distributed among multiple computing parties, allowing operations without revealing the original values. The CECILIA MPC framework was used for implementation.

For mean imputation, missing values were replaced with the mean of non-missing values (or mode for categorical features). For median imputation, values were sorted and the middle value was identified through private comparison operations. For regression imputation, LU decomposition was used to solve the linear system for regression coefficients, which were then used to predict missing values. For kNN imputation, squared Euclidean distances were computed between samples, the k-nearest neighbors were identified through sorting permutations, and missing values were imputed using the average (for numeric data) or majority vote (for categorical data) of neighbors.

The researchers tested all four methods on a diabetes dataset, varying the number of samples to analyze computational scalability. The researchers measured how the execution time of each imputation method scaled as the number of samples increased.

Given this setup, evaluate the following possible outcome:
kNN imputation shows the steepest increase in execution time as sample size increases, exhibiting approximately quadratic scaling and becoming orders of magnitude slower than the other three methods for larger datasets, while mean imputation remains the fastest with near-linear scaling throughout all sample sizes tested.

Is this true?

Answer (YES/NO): NO